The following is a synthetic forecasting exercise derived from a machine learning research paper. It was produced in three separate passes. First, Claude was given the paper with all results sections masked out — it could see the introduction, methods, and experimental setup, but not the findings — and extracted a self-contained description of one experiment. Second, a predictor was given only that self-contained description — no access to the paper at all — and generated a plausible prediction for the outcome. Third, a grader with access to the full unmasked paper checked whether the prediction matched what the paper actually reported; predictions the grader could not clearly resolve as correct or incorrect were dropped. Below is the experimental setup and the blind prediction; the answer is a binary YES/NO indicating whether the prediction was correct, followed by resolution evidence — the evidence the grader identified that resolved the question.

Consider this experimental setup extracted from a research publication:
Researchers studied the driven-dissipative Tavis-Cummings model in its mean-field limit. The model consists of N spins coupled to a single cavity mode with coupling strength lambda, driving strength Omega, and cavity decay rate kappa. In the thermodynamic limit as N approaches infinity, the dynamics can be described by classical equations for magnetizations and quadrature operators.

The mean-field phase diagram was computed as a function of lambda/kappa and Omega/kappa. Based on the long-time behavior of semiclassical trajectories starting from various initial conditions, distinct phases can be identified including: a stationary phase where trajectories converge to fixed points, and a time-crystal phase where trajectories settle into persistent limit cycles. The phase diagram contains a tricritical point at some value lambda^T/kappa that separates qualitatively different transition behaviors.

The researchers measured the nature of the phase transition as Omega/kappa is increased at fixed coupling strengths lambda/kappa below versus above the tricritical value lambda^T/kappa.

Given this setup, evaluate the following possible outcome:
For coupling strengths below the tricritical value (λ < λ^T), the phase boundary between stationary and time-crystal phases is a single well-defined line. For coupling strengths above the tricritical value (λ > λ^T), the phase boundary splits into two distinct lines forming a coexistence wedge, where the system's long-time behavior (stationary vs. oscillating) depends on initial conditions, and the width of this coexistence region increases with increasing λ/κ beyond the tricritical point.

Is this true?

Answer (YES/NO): YES